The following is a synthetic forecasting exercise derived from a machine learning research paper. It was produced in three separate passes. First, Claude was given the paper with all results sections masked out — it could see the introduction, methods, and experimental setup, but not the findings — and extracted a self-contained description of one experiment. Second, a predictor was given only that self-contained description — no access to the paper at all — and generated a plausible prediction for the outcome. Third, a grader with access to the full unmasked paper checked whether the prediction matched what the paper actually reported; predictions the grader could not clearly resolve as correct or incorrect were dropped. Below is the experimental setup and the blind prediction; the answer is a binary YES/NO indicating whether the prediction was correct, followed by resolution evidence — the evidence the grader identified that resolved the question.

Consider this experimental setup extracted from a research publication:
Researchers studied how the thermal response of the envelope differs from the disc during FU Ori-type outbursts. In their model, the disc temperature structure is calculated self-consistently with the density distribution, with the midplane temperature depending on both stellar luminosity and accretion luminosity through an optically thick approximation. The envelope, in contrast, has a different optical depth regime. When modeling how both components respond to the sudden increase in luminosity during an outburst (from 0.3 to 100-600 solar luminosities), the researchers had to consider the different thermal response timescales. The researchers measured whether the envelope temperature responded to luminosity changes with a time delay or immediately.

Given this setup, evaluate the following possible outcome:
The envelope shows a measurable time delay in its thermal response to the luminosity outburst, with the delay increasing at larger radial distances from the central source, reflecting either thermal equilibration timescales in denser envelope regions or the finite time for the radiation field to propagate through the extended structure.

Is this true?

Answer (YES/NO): NO